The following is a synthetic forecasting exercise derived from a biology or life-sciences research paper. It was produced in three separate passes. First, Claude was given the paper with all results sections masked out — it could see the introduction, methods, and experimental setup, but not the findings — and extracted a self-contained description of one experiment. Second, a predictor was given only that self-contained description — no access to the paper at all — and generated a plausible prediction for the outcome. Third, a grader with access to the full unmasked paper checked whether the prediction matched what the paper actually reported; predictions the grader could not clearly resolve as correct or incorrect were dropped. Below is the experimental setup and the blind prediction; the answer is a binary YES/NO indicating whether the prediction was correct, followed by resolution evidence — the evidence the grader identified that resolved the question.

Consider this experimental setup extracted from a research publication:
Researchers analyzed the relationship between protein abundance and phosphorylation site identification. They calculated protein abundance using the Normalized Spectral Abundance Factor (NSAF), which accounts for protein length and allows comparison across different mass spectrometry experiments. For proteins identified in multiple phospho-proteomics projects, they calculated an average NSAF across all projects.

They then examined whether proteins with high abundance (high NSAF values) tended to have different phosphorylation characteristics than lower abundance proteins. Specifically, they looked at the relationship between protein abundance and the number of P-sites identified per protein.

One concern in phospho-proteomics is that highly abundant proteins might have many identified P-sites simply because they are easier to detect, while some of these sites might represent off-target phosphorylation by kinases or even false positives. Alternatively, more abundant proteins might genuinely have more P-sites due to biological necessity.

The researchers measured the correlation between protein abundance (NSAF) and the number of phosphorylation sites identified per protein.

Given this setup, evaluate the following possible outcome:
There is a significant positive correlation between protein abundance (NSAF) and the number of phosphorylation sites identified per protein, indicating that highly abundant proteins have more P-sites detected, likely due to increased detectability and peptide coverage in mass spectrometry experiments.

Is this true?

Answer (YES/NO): YES